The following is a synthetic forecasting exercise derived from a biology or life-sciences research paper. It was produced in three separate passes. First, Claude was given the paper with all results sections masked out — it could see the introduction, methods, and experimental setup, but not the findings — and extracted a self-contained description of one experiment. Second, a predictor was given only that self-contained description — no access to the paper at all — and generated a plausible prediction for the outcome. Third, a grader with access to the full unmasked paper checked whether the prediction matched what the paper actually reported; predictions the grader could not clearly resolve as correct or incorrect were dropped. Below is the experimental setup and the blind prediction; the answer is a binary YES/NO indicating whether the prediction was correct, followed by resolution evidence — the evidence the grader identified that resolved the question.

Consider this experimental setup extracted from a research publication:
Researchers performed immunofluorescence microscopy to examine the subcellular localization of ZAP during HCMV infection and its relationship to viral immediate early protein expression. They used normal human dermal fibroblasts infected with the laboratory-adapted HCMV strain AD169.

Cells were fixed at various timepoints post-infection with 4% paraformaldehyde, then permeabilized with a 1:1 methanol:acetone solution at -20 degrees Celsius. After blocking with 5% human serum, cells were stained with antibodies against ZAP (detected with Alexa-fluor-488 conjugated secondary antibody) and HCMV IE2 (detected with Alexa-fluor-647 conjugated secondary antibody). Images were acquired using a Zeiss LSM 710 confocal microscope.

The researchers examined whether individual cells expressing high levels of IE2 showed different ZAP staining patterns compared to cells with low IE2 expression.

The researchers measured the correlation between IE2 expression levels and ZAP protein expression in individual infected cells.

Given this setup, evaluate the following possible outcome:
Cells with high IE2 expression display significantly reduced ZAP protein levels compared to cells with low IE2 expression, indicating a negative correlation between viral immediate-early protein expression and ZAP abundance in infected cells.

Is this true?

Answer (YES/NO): YES